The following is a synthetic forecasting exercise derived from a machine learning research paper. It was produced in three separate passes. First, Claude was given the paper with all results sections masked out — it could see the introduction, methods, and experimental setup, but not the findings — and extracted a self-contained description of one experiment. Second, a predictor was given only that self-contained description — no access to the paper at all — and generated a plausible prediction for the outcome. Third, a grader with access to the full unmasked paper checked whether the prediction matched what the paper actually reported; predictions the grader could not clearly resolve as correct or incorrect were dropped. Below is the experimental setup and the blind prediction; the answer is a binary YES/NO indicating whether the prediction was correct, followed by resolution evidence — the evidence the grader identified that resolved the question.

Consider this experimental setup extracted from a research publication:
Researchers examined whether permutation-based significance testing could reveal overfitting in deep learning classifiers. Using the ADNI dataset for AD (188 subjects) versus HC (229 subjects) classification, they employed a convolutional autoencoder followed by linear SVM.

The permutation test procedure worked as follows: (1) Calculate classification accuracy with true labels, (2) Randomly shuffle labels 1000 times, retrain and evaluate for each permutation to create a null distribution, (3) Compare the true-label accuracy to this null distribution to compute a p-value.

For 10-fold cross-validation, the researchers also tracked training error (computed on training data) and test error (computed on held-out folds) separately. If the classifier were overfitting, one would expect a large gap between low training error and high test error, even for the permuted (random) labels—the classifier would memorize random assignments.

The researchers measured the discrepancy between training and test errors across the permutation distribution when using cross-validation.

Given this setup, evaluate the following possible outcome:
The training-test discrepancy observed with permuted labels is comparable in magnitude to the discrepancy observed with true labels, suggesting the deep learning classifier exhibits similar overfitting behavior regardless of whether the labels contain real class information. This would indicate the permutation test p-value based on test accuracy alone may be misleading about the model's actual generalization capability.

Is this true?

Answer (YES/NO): NO